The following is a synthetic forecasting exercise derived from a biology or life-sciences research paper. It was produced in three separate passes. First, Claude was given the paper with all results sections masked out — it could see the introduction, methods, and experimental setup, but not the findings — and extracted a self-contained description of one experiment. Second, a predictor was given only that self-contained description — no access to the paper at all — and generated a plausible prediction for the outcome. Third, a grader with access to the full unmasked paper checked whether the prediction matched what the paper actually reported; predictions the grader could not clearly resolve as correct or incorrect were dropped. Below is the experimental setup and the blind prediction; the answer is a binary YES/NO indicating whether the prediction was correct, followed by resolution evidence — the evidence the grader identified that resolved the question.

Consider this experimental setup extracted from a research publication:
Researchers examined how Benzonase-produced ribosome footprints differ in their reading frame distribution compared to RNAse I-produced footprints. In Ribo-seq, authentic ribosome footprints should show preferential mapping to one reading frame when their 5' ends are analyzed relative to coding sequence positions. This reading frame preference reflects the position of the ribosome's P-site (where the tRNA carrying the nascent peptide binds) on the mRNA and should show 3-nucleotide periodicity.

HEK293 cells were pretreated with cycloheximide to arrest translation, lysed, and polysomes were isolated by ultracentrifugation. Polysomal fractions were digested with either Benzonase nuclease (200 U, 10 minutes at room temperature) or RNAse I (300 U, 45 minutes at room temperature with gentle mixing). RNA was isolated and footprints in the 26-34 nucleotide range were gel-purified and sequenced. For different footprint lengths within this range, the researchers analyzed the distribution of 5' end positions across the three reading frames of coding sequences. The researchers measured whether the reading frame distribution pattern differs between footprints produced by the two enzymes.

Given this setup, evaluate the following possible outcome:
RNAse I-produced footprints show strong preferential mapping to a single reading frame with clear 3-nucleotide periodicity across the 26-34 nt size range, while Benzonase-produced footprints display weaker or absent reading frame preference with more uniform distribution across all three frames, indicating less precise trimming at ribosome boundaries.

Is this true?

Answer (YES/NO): NO